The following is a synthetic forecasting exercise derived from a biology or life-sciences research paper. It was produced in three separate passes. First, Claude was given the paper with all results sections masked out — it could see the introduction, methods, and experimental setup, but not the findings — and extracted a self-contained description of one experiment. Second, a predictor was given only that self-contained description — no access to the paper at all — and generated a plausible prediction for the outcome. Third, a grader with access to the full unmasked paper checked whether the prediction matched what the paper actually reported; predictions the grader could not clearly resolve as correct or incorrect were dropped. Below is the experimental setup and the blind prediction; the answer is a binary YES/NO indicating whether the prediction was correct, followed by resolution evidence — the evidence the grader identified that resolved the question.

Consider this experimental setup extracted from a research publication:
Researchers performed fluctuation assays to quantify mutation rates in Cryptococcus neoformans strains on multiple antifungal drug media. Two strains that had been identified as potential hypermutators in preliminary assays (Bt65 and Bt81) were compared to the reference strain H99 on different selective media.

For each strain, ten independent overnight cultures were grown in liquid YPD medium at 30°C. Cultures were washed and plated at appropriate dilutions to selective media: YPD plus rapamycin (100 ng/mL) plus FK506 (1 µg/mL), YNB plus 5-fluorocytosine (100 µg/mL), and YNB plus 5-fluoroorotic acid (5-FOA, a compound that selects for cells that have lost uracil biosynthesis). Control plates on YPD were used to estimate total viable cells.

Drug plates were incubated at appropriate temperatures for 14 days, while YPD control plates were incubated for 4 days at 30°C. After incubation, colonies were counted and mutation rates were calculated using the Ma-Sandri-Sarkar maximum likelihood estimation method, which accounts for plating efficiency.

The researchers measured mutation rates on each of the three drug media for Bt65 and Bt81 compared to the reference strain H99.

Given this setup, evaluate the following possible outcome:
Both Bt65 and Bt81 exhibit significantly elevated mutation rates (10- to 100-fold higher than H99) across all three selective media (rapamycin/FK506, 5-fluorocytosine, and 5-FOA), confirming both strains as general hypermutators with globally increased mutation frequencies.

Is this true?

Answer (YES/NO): NO